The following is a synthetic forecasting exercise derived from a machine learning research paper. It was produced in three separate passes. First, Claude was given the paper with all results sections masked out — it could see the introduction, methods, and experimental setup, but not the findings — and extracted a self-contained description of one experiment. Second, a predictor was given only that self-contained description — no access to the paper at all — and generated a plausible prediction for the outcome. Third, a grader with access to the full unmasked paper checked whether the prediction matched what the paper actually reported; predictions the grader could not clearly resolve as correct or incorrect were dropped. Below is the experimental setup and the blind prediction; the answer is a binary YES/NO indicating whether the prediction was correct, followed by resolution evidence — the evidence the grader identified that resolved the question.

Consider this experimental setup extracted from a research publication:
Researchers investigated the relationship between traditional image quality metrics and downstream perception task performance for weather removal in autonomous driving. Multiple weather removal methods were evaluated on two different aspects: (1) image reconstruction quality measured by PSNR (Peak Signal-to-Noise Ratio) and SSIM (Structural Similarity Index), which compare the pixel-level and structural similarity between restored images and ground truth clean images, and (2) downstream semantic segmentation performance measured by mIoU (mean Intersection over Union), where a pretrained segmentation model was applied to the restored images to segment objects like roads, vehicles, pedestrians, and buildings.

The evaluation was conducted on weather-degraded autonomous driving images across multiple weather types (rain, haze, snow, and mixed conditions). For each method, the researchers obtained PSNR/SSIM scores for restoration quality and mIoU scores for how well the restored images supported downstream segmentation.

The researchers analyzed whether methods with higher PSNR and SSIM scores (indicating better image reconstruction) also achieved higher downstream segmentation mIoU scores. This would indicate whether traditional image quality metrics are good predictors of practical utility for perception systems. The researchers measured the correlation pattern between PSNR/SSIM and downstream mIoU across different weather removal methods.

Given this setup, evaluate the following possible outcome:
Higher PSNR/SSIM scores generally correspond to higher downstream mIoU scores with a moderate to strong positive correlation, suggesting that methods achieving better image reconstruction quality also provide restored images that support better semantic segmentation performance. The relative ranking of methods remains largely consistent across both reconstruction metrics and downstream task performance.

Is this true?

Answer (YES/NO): NO